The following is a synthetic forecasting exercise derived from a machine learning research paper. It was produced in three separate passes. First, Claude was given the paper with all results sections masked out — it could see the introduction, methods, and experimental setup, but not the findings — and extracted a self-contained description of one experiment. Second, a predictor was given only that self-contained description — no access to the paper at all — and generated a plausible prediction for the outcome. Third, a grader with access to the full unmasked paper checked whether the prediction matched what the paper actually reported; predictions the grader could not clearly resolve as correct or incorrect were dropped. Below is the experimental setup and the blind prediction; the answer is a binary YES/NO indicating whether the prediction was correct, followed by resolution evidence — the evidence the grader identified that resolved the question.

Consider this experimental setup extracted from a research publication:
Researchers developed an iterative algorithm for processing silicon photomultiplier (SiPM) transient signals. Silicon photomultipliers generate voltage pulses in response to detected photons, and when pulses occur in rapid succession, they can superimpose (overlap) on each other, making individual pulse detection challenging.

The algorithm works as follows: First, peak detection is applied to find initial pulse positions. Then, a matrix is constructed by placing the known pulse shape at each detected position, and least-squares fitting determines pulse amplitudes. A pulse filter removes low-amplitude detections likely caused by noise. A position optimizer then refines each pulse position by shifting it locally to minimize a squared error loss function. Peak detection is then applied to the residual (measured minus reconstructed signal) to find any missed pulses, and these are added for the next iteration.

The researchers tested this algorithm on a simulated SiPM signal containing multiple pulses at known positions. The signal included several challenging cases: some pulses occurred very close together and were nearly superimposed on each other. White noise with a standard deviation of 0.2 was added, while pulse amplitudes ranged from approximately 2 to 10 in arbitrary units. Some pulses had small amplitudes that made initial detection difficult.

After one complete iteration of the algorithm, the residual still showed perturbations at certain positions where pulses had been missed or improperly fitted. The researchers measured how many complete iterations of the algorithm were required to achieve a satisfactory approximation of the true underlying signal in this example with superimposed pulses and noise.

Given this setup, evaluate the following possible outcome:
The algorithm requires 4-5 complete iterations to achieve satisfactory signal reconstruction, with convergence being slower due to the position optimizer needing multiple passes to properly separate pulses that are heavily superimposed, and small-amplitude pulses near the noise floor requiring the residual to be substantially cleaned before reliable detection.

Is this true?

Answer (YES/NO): NO